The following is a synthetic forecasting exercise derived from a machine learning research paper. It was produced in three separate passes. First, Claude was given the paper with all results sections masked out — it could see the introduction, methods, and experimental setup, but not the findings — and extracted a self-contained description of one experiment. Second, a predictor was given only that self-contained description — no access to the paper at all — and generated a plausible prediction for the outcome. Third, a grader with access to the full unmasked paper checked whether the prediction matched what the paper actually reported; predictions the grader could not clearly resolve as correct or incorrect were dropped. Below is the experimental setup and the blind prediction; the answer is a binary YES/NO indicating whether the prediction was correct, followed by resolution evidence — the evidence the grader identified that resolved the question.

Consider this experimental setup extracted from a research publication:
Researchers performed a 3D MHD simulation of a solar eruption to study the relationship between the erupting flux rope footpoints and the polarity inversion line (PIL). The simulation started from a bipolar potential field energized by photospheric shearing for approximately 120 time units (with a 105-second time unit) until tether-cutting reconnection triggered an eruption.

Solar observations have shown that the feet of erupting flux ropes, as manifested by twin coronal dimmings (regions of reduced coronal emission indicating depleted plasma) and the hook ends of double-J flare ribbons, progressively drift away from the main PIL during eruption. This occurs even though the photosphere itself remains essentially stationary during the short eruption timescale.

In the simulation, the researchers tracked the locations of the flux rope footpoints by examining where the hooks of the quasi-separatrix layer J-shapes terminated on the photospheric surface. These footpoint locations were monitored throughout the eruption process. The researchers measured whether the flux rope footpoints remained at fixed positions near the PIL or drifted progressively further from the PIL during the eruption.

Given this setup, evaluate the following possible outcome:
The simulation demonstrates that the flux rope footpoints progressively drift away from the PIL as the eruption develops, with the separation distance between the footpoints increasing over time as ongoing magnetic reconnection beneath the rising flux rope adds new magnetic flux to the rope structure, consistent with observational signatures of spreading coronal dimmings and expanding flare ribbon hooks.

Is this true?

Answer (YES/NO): YES